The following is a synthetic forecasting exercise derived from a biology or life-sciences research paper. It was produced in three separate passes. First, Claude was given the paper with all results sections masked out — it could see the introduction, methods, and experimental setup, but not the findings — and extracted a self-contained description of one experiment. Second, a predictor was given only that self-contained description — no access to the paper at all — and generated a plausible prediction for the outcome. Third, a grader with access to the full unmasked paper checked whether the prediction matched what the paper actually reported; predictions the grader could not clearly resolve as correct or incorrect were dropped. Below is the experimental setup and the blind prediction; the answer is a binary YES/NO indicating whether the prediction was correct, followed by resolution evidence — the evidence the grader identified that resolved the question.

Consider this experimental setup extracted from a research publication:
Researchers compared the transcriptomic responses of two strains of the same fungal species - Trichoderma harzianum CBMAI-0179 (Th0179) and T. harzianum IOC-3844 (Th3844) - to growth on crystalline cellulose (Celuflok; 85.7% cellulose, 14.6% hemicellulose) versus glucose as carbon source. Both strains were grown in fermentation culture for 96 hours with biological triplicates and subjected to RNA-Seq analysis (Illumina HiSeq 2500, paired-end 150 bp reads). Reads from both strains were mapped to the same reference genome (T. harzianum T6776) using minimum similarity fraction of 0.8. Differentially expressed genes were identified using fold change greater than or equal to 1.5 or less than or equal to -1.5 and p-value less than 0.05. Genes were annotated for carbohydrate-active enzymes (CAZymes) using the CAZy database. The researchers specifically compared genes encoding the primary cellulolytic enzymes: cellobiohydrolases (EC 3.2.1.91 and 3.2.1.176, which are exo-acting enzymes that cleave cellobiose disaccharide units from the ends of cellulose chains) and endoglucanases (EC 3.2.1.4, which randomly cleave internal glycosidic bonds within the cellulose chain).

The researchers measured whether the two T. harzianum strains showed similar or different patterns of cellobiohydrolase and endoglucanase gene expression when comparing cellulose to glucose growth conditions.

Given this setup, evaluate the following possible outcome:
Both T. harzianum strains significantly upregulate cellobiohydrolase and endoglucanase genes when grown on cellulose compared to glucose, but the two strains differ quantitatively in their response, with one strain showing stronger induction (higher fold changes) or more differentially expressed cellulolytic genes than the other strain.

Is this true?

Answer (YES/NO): YES